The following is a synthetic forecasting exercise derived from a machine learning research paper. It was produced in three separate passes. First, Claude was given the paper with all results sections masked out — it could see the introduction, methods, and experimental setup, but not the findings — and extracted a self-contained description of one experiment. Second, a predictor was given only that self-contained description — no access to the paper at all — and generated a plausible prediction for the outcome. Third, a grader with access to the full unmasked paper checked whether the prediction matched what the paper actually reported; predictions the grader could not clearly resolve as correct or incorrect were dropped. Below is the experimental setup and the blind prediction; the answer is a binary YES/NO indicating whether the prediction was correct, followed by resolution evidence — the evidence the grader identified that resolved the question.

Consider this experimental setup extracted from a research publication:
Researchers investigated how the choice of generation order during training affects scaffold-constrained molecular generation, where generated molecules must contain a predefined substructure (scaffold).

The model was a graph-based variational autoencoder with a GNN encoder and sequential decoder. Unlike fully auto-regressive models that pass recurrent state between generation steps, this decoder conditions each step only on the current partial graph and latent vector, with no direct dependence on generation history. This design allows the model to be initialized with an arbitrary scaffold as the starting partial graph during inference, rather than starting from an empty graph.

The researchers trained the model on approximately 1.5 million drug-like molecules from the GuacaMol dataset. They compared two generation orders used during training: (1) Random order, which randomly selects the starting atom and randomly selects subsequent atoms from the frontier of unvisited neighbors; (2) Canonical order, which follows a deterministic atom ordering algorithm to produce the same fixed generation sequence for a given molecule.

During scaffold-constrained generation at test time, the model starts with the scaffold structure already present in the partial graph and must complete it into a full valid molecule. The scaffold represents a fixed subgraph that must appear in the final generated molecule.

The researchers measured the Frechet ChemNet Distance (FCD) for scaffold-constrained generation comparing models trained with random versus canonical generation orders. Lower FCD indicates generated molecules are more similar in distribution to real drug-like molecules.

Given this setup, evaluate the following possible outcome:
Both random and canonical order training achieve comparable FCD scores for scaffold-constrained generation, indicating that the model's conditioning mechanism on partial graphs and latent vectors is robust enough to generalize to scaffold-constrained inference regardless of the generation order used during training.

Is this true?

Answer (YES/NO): NO